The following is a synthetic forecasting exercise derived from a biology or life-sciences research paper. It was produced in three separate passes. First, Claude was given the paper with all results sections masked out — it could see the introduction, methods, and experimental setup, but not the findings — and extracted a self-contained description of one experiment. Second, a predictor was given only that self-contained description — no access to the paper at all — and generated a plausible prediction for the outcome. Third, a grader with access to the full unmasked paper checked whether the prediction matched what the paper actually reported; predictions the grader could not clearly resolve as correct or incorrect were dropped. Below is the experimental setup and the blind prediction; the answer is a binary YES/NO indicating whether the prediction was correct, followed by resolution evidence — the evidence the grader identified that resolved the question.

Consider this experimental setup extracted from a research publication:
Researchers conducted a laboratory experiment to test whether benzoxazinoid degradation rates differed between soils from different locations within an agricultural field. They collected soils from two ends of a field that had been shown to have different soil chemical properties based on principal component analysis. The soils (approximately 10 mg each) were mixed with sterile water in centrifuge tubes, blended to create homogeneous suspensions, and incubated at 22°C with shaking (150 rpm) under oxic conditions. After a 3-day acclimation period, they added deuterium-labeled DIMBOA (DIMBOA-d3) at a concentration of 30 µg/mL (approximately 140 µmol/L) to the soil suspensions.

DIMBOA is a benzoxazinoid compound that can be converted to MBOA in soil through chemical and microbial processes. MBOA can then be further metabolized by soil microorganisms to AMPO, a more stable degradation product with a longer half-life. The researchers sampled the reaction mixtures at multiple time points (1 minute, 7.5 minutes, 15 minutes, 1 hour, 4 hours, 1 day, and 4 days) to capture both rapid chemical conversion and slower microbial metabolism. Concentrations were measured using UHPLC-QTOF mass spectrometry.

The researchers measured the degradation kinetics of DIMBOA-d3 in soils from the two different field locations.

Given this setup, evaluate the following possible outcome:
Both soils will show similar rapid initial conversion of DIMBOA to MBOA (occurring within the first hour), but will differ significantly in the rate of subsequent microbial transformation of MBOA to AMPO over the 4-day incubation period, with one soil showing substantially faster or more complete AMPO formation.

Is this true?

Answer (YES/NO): NO